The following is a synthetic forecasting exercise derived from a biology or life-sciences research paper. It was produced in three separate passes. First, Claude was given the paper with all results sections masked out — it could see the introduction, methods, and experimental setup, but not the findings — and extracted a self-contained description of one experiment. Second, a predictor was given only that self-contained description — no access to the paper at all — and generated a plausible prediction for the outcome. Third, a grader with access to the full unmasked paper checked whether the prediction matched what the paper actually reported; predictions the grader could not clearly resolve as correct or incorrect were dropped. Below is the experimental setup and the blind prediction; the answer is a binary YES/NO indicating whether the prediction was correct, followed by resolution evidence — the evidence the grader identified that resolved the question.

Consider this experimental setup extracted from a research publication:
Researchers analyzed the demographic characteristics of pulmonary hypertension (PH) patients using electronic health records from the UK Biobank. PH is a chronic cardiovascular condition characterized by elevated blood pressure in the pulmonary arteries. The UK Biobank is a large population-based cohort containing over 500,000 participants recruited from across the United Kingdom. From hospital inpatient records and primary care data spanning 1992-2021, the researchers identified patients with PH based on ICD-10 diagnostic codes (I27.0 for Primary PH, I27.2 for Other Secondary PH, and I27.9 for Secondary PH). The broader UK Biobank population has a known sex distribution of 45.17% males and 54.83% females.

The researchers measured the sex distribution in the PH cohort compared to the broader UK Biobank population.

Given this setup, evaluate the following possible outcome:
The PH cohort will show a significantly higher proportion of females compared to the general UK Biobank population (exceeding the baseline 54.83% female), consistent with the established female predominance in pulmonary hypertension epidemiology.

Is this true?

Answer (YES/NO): NO